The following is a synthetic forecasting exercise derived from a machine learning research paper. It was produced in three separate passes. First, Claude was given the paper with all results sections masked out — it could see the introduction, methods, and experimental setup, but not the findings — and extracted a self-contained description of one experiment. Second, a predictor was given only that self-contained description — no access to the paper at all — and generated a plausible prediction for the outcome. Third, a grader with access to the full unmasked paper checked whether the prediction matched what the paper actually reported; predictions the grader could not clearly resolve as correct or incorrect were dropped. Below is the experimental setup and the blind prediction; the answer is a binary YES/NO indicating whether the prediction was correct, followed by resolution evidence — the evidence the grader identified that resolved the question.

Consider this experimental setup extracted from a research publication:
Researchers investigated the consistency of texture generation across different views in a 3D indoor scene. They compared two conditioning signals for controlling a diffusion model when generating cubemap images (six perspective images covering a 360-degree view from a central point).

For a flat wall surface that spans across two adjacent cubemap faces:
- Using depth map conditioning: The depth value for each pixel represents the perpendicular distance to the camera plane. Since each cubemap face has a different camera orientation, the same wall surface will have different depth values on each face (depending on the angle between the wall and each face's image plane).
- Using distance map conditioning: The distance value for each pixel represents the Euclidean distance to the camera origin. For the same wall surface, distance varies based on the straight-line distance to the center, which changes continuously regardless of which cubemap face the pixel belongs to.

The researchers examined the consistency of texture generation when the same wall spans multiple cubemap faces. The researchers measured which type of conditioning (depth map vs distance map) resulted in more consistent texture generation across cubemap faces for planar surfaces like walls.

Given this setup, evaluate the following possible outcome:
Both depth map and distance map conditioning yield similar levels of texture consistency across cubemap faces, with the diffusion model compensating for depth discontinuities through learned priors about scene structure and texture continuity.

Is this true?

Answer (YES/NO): NO